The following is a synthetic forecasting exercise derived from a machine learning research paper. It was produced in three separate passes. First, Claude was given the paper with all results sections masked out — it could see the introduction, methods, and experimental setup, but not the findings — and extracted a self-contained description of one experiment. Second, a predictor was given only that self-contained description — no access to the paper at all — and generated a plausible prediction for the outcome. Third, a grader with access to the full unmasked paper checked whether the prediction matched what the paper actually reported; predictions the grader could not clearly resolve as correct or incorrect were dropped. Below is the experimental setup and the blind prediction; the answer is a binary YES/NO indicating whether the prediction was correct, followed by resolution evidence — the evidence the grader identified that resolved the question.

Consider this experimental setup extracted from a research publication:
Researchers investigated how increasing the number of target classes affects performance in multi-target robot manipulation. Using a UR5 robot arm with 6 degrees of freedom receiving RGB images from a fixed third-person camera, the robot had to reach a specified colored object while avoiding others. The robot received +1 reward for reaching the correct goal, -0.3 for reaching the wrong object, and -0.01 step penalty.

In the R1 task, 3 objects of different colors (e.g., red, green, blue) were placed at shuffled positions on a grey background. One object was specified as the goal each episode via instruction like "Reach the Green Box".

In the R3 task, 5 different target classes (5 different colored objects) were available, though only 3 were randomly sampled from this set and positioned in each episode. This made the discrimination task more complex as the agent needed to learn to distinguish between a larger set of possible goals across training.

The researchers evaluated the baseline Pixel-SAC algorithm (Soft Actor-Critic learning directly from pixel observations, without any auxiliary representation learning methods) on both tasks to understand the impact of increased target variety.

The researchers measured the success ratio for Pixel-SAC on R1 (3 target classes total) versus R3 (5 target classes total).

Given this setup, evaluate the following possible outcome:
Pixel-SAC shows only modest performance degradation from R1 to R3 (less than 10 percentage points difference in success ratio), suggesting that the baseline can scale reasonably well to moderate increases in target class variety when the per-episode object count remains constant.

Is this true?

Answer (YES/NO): YES